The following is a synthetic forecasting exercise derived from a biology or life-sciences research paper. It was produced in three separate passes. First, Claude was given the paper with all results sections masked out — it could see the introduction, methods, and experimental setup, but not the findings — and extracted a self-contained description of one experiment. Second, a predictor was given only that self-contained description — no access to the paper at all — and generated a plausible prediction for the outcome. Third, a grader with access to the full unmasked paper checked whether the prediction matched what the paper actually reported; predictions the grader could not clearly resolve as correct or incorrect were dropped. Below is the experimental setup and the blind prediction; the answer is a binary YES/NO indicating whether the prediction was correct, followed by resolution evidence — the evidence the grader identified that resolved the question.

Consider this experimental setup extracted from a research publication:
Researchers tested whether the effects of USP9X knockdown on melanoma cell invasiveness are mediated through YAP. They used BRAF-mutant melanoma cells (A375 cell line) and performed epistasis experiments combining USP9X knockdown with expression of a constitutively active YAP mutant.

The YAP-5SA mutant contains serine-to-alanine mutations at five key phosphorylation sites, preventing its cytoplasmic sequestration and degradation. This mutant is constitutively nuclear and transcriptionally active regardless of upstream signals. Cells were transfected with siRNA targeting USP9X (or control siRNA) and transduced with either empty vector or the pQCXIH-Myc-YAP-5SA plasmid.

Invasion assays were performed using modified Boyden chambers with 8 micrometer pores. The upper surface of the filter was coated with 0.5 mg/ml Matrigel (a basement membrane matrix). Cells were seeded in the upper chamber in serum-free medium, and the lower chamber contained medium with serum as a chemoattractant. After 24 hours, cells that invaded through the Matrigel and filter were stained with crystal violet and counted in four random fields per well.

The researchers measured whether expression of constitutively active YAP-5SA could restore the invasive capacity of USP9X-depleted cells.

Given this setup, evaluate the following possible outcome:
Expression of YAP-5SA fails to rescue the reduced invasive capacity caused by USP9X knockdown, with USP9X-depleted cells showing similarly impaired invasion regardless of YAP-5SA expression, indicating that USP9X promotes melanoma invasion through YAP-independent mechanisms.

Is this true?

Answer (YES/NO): NO